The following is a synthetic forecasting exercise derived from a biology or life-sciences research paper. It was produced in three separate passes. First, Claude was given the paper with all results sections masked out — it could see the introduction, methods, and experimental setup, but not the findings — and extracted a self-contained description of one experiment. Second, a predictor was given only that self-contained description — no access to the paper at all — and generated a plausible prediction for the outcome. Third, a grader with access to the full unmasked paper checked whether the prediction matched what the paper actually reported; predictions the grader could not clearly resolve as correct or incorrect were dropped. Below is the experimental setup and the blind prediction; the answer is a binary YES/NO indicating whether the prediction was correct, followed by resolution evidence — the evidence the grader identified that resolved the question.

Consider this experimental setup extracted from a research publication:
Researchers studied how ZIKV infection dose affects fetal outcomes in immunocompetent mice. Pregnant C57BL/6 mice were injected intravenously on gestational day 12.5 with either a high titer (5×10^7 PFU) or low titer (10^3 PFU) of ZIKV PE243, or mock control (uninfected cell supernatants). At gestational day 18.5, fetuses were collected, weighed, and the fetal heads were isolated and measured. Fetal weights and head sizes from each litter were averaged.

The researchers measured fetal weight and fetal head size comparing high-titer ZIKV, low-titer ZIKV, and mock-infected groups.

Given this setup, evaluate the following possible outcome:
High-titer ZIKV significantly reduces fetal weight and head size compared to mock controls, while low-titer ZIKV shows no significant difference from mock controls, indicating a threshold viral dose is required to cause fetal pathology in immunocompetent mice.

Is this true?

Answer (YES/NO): YES